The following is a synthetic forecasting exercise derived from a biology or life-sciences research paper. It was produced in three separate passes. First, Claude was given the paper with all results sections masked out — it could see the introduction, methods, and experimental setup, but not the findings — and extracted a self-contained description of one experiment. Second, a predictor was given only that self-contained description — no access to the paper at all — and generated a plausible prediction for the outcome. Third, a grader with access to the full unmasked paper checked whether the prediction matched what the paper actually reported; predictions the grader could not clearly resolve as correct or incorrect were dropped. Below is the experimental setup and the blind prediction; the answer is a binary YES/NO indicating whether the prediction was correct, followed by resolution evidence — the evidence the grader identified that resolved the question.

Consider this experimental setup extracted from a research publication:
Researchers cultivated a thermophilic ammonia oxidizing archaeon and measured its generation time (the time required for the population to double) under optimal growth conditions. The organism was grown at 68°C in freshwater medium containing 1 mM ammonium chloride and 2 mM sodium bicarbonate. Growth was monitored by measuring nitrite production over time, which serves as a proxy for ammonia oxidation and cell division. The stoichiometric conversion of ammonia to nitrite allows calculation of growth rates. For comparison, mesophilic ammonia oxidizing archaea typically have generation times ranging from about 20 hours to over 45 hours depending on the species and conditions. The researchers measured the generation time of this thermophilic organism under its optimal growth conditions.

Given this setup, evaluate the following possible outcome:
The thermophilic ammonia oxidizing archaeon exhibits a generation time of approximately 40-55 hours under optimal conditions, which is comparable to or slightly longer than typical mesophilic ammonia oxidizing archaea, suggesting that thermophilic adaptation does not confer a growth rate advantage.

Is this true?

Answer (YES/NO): NO